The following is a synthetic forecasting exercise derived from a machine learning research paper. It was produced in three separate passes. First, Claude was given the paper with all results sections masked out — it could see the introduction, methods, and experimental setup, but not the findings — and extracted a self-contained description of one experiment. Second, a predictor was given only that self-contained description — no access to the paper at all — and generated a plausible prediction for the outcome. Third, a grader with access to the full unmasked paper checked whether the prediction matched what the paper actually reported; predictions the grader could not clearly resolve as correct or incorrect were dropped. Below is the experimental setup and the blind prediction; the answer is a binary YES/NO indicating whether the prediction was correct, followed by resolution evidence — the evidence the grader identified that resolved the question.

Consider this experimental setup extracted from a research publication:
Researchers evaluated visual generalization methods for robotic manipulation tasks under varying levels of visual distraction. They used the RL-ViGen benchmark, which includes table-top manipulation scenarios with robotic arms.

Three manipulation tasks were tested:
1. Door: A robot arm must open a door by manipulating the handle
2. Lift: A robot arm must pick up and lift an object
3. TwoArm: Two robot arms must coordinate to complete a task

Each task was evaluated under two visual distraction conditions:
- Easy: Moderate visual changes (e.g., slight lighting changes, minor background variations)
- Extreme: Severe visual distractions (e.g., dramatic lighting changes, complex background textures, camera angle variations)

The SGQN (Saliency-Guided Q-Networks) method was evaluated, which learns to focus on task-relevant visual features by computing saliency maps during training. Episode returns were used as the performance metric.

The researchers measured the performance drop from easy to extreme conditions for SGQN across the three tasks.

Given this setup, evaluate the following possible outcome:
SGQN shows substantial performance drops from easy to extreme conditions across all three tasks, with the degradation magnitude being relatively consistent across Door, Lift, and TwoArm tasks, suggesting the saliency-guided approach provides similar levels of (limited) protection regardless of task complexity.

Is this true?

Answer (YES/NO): NO